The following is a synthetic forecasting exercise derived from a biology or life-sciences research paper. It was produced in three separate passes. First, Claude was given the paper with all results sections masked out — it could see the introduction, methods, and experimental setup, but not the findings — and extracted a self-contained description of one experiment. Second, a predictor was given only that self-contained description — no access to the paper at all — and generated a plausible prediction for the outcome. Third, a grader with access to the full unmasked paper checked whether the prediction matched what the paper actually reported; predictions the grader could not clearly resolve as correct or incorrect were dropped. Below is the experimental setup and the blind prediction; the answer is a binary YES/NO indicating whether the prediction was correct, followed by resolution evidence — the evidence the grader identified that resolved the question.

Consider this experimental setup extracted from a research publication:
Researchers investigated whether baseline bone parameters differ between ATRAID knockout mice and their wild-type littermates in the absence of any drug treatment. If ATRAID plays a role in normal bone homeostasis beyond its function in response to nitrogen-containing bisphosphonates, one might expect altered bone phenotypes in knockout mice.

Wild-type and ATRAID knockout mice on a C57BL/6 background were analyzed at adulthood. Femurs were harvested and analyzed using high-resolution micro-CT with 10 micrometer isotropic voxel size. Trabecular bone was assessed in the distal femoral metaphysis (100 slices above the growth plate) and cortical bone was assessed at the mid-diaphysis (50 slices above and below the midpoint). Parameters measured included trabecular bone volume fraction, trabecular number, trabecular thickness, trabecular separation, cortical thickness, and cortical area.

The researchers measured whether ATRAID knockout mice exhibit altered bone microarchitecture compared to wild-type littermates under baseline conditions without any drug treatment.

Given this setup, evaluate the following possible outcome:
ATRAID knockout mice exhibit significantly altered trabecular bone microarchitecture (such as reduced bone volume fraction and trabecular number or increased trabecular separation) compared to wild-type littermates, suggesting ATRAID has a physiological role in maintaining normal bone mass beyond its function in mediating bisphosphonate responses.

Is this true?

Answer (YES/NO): NO